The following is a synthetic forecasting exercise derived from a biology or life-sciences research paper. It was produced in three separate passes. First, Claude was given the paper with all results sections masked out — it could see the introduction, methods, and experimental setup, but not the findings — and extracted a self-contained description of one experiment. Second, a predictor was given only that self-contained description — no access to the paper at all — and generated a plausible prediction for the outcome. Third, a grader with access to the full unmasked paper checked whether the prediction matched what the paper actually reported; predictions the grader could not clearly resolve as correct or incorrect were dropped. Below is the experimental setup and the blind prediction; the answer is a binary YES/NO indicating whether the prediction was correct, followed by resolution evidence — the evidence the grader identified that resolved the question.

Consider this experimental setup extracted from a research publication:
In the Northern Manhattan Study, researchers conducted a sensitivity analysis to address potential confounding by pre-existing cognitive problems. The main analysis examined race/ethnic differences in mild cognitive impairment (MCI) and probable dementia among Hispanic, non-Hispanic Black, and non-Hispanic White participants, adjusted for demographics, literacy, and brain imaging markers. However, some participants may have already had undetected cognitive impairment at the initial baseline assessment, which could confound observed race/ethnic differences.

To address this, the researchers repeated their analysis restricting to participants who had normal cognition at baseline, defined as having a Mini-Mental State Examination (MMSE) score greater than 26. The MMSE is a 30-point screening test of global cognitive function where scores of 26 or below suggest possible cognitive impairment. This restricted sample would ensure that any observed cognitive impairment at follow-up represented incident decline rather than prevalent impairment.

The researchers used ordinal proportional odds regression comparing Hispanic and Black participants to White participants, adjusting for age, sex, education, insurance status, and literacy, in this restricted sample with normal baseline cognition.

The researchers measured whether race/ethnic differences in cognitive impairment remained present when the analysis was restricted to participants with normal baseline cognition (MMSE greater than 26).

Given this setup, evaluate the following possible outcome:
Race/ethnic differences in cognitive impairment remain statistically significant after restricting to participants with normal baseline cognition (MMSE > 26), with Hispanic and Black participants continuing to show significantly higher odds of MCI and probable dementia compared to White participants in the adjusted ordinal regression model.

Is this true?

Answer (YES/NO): YES